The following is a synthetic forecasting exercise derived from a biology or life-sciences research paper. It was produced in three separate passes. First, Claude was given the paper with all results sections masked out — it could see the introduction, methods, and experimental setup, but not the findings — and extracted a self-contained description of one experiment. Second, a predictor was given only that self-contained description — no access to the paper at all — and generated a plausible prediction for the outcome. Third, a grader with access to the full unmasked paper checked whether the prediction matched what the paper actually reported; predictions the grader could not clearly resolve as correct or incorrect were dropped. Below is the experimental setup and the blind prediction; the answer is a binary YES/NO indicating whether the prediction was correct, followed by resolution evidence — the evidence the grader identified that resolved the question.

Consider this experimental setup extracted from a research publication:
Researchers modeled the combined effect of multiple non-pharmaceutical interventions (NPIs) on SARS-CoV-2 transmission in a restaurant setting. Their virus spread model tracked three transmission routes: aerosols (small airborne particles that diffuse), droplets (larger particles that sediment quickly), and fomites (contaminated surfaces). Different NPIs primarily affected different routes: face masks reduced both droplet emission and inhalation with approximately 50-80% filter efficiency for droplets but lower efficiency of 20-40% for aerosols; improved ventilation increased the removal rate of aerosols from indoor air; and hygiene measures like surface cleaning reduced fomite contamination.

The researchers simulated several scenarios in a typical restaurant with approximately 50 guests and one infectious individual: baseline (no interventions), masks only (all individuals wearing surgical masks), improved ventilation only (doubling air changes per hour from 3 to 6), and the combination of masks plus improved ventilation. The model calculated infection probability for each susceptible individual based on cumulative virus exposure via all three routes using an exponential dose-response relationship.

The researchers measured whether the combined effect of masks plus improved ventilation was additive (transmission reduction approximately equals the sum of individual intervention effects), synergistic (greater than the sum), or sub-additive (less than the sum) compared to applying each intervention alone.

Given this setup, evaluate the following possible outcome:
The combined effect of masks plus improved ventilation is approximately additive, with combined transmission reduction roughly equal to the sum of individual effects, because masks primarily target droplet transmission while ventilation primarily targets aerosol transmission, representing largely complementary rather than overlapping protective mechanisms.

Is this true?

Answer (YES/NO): YES